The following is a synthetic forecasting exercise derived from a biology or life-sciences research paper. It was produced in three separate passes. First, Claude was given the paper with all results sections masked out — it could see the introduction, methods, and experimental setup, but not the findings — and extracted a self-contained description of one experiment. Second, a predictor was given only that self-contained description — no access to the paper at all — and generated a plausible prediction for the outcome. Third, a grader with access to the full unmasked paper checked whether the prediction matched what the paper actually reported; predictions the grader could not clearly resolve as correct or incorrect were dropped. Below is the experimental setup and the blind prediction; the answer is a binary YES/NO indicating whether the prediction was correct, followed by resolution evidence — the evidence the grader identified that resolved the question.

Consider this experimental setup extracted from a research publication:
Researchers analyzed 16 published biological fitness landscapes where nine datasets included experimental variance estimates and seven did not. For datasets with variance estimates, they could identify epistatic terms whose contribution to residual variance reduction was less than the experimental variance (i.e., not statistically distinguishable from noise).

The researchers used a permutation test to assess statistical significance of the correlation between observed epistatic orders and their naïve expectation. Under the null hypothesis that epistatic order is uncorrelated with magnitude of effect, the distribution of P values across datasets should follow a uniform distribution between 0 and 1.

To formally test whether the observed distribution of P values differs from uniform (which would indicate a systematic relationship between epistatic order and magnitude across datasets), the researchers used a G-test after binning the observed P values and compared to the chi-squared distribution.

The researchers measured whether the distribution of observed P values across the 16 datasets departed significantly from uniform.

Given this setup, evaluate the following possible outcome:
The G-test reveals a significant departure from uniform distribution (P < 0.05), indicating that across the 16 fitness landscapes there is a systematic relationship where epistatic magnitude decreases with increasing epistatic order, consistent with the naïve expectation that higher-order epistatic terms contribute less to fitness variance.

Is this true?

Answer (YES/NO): YES